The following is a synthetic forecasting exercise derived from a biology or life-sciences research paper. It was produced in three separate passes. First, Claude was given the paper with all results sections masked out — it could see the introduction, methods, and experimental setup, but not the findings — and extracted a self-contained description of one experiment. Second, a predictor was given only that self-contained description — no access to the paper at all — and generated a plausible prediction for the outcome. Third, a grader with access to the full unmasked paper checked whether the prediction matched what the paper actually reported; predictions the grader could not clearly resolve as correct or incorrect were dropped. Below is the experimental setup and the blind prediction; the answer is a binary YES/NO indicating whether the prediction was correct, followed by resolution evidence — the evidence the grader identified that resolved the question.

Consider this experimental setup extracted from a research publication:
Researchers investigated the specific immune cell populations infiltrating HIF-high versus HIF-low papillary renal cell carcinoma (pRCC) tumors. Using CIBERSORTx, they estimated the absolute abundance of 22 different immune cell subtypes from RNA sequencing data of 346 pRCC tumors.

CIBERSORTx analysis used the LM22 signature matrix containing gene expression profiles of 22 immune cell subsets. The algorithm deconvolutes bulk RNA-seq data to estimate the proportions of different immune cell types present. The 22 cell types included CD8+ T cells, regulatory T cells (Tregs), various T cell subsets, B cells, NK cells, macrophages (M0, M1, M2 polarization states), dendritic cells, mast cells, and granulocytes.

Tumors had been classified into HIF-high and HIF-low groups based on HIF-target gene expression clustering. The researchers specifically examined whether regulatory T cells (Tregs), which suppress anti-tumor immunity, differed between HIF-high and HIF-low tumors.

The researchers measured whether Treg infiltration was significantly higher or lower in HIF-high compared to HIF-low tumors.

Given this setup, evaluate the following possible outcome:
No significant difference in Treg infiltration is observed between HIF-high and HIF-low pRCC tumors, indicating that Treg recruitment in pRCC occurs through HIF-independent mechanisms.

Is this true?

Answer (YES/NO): NO